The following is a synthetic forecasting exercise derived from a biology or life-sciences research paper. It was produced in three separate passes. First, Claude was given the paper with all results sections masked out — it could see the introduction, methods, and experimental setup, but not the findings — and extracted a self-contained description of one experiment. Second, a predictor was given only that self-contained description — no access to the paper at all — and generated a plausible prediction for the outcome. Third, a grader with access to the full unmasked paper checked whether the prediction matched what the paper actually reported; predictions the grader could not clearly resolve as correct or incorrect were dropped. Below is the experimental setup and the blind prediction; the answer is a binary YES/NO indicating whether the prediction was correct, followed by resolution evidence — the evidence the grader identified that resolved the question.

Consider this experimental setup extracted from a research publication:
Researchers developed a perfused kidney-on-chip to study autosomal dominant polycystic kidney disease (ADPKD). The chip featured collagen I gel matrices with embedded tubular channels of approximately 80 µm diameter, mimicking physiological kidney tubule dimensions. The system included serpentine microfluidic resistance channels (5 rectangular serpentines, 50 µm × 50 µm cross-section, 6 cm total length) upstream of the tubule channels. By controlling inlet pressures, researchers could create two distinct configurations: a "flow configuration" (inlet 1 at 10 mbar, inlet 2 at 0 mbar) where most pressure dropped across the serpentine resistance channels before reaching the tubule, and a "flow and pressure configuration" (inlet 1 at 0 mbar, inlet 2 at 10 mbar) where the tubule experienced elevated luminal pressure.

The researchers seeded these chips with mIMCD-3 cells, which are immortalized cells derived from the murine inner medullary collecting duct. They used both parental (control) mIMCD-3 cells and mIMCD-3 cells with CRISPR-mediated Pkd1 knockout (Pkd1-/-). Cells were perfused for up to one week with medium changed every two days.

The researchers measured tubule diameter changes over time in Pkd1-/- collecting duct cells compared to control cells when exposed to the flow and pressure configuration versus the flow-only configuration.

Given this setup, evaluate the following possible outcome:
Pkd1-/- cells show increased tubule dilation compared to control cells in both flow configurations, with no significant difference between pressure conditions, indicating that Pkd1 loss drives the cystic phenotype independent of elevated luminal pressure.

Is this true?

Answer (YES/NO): NO